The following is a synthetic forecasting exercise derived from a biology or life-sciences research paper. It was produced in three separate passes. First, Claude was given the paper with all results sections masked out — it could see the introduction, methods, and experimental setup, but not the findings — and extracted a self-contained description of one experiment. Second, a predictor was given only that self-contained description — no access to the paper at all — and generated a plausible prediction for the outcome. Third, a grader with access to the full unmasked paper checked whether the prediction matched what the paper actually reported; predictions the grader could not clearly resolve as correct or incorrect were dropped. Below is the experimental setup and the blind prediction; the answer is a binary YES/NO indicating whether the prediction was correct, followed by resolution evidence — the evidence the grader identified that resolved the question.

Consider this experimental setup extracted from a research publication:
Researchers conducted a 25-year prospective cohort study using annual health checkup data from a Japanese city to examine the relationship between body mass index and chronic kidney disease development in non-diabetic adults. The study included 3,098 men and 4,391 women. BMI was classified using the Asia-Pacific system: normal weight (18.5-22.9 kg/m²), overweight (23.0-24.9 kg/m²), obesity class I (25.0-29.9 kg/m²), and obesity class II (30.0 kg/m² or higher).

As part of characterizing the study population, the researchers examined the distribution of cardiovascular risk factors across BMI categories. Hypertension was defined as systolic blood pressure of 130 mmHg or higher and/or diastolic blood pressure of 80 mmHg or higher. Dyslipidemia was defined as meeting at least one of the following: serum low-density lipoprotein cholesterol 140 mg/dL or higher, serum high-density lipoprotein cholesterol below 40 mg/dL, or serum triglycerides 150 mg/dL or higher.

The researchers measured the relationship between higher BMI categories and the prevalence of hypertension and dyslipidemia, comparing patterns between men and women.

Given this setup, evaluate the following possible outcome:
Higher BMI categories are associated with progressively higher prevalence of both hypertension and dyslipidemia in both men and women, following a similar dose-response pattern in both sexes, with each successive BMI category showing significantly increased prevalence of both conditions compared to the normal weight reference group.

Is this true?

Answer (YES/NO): NO